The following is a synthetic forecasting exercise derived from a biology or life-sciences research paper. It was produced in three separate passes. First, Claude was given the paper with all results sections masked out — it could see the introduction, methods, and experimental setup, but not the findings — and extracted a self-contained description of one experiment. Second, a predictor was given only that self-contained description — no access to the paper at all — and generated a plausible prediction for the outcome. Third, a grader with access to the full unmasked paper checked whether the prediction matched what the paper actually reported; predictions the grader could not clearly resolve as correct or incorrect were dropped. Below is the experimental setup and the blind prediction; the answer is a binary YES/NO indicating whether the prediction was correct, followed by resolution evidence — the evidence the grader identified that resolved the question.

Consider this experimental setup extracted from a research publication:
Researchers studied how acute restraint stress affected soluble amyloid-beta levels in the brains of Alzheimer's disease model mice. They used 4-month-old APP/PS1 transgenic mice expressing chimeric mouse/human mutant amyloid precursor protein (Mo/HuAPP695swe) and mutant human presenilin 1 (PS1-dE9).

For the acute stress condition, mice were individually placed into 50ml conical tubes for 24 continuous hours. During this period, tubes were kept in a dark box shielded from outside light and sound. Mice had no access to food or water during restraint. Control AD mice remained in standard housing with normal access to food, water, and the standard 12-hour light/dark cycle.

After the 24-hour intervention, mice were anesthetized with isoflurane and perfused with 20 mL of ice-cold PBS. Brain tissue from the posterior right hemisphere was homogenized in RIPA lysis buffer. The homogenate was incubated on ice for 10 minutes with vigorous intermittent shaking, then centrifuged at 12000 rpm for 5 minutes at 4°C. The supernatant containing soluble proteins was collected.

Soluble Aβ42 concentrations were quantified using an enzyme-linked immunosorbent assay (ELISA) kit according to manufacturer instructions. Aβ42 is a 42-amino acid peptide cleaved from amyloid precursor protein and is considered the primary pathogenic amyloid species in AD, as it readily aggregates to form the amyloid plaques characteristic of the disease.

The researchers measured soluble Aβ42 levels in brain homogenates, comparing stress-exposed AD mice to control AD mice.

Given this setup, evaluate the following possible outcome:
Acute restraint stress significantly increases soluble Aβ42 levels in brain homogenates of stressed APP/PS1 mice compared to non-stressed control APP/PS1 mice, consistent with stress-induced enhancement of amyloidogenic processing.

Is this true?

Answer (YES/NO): YES